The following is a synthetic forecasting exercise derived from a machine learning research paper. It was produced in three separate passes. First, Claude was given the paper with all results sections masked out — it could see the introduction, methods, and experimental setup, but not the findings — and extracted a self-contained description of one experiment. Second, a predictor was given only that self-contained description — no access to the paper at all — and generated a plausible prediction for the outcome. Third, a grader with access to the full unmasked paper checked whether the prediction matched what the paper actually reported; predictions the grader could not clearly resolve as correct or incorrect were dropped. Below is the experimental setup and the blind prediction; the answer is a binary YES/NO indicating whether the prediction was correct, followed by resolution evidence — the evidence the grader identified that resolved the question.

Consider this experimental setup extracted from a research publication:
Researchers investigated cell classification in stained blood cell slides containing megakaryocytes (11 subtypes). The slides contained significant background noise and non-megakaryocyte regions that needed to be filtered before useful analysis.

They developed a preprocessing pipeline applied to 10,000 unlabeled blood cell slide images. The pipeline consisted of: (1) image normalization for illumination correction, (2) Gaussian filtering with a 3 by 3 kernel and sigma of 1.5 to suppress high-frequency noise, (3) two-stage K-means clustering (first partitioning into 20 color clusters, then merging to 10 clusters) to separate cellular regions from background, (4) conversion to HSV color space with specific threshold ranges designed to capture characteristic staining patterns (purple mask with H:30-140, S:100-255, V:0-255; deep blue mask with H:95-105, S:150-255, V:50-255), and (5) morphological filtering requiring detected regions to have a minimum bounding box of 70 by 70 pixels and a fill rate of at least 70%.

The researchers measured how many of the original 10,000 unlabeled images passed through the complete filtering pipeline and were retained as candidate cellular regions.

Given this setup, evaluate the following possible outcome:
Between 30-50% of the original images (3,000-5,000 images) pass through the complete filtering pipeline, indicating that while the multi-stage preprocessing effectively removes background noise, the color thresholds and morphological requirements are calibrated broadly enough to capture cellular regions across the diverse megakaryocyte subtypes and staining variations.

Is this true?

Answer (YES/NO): NO